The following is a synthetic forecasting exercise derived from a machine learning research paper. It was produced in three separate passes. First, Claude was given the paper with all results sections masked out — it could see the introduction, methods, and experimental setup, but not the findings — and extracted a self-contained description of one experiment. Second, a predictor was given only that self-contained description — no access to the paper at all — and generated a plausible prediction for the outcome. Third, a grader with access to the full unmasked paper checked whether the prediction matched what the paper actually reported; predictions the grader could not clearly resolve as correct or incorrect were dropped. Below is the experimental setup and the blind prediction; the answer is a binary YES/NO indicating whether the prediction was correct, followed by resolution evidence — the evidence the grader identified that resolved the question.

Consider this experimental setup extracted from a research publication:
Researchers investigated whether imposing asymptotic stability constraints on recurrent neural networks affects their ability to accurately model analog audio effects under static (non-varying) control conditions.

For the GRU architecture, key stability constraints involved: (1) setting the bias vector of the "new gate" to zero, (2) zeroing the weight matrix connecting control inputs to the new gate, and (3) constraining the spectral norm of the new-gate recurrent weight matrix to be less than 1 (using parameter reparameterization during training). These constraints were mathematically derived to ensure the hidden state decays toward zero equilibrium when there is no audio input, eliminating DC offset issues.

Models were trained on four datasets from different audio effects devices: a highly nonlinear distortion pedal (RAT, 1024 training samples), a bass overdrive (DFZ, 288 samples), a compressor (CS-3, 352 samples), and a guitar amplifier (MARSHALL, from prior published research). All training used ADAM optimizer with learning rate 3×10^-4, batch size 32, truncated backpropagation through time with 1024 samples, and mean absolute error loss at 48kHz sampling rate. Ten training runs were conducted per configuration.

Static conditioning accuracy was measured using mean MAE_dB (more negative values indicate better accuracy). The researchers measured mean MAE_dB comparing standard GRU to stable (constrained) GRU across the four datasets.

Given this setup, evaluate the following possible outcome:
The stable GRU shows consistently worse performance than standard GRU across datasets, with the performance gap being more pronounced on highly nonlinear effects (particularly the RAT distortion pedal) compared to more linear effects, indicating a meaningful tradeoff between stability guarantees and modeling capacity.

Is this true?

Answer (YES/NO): NO